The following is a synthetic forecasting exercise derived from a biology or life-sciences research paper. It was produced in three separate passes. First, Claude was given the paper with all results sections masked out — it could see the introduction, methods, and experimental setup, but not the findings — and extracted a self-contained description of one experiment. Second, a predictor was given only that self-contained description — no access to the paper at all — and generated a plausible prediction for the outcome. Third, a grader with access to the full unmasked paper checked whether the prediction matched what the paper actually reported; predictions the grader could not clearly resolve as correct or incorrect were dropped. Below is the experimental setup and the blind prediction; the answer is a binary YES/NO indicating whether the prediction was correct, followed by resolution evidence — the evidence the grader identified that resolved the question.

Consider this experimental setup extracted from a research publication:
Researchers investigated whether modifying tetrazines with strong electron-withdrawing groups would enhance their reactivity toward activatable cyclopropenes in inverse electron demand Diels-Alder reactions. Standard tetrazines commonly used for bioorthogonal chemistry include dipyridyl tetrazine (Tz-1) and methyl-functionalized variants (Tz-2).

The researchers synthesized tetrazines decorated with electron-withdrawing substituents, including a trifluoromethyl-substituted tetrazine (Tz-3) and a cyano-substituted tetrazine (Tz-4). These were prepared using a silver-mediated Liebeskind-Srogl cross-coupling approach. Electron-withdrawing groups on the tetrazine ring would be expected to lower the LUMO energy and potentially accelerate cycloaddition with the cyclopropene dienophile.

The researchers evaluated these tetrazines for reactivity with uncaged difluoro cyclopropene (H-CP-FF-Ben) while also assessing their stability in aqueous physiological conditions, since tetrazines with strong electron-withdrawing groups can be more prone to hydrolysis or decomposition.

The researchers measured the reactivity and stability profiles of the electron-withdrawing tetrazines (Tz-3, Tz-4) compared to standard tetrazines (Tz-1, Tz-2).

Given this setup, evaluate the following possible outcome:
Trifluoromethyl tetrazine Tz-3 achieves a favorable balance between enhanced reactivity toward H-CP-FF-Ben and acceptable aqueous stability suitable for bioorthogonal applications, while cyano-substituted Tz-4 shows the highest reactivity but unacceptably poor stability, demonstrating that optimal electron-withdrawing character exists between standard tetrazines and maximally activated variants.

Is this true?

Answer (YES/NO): NO